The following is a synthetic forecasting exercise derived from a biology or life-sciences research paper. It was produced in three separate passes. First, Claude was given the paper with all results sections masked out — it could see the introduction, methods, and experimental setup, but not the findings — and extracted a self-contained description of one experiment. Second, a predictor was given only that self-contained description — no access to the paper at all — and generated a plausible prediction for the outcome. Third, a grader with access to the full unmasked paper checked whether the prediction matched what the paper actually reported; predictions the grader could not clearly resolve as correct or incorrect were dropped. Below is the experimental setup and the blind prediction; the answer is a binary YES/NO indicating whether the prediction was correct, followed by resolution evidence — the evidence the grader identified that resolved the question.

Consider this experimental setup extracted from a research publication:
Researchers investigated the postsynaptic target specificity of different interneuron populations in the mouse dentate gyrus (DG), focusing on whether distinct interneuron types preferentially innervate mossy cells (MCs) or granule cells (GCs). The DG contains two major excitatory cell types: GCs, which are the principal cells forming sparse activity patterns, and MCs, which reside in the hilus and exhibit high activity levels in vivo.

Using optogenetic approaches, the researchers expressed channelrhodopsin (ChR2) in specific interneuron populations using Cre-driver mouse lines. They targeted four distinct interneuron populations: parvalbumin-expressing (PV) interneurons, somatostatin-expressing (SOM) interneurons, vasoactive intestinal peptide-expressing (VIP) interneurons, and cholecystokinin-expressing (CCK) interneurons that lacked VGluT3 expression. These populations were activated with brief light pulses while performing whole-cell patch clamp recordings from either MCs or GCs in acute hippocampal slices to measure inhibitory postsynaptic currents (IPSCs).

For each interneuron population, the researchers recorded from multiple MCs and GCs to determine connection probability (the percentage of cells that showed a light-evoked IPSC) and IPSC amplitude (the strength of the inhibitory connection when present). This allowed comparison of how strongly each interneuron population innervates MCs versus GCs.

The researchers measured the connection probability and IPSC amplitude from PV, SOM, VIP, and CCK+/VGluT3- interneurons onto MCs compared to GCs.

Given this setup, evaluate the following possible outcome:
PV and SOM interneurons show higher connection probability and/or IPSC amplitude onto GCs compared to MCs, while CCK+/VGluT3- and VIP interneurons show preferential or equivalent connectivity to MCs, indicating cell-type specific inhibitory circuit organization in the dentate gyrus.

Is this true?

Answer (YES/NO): NO